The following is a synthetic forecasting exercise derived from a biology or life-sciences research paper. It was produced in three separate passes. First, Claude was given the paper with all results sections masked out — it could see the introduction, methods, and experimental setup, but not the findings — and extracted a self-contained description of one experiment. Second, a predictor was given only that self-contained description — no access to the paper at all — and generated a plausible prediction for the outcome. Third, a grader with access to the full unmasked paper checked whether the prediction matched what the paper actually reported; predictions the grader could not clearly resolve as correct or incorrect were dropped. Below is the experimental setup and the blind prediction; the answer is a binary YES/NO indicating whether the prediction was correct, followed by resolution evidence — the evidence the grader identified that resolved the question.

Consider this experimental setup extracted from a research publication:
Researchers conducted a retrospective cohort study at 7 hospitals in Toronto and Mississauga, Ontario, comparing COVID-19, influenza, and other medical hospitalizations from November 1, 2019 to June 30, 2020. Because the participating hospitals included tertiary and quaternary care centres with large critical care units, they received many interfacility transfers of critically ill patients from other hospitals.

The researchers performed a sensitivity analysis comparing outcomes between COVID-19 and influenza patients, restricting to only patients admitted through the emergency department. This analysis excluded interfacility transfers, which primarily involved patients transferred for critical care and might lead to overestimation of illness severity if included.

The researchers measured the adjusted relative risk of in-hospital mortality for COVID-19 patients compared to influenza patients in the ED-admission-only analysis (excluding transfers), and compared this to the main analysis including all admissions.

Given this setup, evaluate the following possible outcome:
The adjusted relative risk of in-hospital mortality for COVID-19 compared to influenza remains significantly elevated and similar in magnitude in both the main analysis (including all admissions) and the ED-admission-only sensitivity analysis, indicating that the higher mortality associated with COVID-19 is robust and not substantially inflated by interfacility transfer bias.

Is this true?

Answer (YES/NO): YES